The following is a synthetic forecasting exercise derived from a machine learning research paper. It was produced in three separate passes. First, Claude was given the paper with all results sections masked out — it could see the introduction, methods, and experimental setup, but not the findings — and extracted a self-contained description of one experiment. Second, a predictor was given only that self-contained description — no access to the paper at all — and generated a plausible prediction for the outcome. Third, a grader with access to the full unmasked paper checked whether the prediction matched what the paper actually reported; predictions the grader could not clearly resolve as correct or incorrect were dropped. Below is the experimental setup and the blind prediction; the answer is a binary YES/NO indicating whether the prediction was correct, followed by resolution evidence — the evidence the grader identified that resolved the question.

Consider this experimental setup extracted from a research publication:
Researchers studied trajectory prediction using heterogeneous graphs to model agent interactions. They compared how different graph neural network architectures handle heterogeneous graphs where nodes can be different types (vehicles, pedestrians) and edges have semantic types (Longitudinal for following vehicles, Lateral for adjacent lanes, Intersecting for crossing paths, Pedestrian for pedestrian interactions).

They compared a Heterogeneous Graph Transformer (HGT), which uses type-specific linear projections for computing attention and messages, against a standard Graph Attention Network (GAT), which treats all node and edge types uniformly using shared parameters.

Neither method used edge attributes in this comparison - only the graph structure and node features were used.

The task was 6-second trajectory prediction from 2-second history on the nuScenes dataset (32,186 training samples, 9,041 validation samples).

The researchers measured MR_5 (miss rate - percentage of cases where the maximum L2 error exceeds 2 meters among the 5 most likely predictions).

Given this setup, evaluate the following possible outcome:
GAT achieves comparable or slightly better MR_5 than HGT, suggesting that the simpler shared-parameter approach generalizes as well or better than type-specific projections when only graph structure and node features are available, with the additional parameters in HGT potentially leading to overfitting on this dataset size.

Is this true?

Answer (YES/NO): NO